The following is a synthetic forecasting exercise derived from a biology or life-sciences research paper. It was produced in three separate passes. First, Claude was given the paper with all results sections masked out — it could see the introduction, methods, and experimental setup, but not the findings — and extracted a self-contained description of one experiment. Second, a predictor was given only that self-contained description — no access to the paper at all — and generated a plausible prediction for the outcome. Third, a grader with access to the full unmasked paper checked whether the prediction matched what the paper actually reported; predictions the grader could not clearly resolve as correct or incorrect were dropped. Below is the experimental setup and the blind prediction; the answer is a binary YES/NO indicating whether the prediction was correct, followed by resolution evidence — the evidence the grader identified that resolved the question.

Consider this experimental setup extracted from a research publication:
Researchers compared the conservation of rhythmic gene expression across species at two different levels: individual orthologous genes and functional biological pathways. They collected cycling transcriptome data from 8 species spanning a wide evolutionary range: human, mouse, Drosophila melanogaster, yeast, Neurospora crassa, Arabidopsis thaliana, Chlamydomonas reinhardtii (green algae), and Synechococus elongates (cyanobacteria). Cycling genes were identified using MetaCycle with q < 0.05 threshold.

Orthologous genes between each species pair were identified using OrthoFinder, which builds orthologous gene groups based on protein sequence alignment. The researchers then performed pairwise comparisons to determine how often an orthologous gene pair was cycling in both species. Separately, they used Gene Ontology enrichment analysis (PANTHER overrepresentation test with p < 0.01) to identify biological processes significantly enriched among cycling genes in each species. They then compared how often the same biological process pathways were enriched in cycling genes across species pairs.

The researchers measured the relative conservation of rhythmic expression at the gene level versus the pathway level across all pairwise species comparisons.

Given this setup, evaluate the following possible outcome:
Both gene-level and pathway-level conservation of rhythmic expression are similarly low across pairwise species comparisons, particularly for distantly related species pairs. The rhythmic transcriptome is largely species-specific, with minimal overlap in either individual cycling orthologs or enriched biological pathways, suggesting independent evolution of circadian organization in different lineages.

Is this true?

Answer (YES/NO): NO